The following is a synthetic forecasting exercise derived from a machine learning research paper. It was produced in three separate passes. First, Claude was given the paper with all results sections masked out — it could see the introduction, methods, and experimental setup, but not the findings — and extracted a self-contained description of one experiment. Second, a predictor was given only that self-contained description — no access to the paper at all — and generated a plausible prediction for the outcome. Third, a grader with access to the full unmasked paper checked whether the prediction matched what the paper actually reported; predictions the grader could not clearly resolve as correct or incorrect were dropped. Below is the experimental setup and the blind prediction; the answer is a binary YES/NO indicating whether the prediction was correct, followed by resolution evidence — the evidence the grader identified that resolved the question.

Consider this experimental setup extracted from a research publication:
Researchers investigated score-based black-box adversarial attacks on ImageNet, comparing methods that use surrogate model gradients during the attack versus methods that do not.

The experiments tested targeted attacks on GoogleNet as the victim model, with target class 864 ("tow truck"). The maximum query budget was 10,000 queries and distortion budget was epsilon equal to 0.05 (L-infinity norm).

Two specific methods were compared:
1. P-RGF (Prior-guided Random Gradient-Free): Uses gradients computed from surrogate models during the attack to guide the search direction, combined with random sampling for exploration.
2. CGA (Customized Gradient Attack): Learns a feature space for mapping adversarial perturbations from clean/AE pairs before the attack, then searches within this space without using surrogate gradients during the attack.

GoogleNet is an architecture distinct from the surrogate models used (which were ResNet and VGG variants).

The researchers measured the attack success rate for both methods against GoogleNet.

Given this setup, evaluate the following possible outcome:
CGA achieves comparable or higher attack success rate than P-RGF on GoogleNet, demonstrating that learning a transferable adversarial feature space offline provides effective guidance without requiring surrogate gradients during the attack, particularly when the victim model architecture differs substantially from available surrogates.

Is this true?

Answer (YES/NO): YES